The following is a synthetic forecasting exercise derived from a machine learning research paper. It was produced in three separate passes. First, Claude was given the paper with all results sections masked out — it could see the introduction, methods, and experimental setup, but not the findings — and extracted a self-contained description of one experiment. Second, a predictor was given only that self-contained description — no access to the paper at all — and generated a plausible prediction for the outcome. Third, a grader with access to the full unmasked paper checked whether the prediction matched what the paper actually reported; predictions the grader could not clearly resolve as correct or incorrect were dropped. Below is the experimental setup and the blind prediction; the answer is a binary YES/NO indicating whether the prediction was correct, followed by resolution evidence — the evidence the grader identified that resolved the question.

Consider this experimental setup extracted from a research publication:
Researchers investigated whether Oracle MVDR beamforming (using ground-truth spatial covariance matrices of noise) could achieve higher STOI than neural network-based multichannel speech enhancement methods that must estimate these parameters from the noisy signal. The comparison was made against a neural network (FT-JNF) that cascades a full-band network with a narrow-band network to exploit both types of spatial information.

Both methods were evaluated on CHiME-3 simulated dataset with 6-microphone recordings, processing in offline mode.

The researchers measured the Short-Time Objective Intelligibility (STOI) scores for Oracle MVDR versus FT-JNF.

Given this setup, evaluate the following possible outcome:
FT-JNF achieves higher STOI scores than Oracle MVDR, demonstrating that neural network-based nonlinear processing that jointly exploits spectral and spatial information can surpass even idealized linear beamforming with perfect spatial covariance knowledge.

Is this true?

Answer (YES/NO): NO